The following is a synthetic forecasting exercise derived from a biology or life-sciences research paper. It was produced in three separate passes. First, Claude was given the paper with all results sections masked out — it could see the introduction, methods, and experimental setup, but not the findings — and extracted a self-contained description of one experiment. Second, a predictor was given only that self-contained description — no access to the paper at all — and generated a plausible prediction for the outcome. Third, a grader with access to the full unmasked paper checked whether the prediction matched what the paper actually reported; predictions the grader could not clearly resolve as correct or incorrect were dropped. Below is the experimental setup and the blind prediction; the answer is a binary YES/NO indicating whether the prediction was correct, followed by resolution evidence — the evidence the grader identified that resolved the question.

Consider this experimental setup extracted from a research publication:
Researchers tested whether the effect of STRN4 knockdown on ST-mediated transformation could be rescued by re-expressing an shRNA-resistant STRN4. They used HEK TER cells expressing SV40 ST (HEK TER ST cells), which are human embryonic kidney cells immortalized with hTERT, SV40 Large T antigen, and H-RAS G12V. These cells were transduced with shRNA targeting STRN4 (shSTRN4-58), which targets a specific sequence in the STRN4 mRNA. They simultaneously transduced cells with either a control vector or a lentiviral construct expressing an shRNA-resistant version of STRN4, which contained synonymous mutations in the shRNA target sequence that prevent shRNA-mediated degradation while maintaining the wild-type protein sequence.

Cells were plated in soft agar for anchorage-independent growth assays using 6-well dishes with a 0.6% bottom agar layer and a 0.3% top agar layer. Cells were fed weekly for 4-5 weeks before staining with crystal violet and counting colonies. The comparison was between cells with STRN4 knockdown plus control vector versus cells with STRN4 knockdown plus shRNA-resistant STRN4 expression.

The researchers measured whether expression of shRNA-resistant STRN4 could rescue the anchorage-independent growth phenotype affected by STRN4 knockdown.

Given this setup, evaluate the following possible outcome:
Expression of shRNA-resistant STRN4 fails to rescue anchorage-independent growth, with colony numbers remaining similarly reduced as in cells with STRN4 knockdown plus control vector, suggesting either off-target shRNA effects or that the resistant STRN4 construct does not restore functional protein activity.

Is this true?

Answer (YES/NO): NO